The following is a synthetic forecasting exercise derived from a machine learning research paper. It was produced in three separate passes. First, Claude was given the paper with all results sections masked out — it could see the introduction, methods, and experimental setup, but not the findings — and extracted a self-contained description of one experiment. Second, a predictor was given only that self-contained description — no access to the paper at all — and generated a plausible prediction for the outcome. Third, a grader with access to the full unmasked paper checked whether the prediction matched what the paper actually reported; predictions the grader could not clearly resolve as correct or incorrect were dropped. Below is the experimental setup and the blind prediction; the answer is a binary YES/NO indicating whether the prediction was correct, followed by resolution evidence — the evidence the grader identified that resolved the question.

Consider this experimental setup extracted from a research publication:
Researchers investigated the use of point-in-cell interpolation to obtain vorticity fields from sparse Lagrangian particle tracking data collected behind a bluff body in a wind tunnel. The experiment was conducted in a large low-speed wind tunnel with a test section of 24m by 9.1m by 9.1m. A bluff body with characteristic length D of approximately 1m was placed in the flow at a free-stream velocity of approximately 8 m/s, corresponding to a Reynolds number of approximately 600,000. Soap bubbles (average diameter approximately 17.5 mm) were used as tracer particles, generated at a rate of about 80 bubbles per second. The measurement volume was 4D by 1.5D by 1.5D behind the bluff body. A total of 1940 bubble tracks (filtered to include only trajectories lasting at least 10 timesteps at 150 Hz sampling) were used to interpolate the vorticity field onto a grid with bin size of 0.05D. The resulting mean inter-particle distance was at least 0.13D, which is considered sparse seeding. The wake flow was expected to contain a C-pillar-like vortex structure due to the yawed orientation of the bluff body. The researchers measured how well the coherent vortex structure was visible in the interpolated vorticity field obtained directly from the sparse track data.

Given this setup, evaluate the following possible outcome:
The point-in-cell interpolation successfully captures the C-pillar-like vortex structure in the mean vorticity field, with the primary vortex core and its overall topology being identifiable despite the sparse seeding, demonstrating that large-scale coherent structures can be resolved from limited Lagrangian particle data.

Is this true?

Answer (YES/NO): NO